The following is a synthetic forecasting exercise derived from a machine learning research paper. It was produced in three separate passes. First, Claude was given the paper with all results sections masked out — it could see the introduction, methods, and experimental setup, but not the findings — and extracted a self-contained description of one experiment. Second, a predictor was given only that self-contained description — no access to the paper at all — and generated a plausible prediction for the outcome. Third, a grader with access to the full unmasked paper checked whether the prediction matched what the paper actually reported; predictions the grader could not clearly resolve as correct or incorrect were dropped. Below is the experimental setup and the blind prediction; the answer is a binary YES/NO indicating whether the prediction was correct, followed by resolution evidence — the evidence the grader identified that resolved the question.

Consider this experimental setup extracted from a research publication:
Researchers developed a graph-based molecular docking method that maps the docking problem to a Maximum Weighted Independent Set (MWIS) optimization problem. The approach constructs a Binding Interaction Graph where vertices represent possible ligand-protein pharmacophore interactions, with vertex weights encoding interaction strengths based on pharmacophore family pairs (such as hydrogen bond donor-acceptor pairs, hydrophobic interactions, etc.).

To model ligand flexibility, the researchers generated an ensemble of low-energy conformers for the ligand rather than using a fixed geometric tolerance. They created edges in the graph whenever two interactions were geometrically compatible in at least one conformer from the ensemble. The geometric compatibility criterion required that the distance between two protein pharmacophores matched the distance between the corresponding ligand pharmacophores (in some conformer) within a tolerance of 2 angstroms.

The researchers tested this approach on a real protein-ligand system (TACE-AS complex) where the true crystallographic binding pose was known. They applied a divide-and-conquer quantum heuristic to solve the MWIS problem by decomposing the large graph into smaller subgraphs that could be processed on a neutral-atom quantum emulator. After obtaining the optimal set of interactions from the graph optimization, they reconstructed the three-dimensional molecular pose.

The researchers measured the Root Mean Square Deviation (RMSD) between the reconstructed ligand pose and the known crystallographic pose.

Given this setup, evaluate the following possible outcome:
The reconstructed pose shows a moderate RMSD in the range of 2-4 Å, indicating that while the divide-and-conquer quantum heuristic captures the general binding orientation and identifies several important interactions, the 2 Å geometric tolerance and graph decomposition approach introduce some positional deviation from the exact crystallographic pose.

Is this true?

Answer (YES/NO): NO